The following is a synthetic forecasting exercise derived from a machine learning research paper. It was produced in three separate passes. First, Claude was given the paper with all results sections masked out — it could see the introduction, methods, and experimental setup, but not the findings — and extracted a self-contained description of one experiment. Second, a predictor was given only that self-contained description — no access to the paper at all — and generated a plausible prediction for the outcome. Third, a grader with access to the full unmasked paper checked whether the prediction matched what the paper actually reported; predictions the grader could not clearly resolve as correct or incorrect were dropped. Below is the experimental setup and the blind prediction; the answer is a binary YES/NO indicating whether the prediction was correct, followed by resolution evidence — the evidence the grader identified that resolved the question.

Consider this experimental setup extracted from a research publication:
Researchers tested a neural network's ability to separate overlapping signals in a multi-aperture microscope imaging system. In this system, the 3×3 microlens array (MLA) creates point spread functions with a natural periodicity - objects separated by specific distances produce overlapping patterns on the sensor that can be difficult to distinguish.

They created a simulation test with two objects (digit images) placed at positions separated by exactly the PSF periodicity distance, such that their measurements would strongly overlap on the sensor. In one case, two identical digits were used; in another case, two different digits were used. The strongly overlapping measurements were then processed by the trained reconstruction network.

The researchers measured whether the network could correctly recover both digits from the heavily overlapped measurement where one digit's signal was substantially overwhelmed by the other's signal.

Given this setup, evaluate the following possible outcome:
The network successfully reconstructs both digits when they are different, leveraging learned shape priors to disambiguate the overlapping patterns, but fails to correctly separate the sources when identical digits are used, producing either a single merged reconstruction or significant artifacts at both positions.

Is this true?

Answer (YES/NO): NO